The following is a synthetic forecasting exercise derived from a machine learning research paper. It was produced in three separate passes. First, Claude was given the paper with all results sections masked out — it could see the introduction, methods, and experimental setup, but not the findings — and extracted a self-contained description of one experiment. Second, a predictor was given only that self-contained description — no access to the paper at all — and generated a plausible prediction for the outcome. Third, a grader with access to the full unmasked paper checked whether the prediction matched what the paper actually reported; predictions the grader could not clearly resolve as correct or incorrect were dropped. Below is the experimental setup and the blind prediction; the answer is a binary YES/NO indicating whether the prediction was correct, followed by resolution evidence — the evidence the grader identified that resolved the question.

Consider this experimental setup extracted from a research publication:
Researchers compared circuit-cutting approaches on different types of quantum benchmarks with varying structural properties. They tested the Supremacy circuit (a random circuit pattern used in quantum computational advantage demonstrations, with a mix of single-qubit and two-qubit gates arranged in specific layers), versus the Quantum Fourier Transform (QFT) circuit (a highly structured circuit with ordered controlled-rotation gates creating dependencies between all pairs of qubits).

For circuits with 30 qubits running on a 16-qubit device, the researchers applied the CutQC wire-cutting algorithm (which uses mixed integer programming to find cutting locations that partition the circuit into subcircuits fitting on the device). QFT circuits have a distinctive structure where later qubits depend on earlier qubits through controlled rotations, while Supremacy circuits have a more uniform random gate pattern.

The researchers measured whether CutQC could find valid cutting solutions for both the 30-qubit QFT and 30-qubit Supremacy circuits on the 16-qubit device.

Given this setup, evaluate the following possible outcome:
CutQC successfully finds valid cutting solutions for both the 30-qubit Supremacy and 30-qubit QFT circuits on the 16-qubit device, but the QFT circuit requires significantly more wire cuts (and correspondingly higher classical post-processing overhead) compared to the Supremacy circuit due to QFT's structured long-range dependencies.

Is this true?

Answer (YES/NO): NO